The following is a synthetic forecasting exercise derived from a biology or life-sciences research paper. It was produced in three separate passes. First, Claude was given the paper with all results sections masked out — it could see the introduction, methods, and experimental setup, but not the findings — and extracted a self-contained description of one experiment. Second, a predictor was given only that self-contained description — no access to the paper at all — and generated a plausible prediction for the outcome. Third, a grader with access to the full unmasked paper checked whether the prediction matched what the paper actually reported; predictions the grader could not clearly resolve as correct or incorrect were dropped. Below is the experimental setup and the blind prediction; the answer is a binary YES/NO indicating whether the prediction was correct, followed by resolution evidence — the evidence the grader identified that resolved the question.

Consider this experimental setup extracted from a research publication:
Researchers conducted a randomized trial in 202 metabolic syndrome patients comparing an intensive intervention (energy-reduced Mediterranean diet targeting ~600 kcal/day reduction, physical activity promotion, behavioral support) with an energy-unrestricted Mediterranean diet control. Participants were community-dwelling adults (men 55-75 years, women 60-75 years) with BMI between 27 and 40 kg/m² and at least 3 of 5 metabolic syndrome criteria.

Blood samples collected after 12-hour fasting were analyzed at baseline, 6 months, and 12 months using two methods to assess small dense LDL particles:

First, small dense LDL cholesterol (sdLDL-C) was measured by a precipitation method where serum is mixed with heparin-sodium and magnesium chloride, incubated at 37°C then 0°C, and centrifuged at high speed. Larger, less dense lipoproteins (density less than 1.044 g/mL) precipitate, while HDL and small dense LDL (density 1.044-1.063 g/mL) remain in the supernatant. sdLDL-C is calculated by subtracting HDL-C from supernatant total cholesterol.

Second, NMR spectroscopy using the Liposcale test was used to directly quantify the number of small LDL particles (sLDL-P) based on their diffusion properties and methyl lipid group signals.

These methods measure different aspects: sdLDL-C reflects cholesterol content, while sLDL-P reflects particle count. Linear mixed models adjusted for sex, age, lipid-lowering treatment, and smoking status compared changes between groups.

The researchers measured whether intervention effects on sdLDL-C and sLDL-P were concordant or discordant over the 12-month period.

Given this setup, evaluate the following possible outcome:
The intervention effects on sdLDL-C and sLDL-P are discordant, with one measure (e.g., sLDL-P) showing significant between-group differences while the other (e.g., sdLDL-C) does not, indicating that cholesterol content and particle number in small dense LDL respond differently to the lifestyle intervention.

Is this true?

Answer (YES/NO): NO